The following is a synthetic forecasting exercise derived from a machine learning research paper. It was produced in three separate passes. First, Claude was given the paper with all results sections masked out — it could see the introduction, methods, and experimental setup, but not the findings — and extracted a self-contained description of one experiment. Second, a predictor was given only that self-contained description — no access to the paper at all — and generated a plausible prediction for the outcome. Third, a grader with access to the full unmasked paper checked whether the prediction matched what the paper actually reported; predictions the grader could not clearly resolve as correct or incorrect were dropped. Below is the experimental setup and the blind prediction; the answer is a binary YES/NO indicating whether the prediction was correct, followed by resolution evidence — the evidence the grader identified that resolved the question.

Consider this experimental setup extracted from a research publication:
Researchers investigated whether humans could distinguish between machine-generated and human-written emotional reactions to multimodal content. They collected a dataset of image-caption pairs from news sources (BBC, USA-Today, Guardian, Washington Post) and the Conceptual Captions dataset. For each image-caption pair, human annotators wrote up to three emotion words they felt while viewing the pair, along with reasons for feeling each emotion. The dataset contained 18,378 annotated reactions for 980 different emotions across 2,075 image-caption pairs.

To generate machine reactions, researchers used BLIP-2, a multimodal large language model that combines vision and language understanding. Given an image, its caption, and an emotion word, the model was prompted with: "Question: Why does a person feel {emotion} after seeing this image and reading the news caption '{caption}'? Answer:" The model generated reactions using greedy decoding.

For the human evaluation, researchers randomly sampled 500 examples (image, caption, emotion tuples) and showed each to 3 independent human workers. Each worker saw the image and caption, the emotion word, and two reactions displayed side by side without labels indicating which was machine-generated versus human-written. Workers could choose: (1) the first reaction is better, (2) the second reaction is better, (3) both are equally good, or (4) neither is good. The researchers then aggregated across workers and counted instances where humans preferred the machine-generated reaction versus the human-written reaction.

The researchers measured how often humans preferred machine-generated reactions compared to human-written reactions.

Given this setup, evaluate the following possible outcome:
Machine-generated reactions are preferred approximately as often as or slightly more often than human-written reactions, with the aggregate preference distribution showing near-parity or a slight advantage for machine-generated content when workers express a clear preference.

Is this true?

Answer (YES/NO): NO